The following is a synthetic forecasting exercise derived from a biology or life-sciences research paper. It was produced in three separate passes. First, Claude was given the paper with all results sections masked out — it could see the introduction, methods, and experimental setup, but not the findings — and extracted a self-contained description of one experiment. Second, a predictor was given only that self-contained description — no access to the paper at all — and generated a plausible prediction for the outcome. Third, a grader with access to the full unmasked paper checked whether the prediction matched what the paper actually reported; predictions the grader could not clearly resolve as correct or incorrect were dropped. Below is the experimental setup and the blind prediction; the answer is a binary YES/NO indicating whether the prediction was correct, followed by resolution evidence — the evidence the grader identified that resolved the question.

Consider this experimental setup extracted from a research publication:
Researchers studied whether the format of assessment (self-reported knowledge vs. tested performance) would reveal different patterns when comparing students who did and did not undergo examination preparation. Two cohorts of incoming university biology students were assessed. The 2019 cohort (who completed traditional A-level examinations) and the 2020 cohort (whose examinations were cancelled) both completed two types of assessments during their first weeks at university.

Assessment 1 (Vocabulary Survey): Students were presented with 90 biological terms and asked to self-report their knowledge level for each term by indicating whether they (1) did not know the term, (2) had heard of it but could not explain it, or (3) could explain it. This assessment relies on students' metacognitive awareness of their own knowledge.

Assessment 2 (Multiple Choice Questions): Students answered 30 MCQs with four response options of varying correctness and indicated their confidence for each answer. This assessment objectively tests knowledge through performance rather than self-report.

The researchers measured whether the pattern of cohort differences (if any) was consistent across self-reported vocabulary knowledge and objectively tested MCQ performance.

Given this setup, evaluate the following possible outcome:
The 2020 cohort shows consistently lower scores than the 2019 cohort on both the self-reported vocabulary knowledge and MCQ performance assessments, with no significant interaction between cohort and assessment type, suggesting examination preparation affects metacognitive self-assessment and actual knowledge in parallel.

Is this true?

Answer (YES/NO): NO